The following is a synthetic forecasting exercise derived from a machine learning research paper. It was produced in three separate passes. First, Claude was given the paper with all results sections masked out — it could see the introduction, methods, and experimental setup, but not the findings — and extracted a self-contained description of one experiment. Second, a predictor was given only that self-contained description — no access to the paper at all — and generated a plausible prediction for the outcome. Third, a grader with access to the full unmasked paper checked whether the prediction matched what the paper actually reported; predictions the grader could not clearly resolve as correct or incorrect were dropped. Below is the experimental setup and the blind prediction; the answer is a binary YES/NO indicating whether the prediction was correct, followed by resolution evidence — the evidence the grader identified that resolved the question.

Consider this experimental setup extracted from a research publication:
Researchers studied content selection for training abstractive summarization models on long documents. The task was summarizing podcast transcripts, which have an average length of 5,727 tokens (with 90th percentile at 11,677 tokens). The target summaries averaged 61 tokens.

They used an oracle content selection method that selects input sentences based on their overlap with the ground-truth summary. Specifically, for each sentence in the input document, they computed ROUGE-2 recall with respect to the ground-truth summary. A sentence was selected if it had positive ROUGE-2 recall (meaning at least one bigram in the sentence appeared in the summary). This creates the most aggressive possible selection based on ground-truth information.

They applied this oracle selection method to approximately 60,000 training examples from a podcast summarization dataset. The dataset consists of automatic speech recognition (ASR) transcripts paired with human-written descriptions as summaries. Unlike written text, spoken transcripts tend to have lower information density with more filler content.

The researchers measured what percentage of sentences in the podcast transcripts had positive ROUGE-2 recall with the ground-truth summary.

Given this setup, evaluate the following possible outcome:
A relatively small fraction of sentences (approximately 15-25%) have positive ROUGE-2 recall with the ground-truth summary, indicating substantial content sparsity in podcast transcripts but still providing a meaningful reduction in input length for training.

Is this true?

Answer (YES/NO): YES